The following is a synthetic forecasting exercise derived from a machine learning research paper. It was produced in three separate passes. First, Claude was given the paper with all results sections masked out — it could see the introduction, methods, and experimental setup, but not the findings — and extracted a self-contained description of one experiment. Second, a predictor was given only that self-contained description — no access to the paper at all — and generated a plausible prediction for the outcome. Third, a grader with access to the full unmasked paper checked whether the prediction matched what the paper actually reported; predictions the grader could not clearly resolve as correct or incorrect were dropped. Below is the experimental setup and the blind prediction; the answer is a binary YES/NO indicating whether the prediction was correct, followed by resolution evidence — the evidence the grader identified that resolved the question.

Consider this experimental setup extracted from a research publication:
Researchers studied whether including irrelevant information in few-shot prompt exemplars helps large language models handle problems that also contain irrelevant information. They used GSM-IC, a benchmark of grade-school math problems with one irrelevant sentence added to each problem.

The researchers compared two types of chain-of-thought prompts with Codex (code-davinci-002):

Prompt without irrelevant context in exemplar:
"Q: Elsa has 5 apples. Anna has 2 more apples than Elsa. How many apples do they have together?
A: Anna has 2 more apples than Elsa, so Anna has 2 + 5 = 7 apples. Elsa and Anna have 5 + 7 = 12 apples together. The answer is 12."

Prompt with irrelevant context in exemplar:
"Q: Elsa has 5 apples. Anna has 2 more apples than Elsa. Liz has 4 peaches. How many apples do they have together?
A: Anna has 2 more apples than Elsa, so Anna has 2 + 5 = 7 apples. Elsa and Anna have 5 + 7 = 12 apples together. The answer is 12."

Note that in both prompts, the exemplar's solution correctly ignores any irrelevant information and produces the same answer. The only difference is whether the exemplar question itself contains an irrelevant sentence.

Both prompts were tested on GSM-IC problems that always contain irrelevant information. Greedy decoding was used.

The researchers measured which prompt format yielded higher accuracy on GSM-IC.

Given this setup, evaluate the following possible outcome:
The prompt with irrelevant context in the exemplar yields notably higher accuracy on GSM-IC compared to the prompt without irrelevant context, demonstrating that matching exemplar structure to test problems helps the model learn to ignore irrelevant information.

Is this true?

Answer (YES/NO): YES